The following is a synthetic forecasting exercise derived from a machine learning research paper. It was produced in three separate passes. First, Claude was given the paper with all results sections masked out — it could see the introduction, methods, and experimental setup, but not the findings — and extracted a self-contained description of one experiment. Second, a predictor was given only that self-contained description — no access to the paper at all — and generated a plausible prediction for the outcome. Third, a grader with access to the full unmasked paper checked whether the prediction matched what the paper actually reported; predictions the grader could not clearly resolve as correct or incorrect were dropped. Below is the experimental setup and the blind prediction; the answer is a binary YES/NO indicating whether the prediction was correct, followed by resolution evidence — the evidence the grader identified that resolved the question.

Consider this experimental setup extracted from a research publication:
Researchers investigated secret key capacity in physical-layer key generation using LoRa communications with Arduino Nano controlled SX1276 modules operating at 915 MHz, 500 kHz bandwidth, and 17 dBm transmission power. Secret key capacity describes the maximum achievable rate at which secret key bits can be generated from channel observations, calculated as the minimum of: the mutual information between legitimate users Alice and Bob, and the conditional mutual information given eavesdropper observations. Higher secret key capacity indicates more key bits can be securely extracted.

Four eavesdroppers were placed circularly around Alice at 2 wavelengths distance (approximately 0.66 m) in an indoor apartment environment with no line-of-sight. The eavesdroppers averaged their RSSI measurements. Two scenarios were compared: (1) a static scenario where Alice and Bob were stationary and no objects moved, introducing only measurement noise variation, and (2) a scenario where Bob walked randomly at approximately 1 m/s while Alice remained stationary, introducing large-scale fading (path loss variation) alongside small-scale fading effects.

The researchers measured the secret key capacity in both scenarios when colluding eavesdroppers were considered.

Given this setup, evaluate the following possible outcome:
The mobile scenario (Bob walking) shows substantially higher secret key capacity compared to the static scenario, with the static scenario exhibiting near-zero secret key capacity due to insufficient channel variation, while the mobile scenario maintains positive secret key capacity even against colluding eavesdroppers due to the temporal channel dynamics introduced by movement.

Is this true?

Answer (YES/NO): YES